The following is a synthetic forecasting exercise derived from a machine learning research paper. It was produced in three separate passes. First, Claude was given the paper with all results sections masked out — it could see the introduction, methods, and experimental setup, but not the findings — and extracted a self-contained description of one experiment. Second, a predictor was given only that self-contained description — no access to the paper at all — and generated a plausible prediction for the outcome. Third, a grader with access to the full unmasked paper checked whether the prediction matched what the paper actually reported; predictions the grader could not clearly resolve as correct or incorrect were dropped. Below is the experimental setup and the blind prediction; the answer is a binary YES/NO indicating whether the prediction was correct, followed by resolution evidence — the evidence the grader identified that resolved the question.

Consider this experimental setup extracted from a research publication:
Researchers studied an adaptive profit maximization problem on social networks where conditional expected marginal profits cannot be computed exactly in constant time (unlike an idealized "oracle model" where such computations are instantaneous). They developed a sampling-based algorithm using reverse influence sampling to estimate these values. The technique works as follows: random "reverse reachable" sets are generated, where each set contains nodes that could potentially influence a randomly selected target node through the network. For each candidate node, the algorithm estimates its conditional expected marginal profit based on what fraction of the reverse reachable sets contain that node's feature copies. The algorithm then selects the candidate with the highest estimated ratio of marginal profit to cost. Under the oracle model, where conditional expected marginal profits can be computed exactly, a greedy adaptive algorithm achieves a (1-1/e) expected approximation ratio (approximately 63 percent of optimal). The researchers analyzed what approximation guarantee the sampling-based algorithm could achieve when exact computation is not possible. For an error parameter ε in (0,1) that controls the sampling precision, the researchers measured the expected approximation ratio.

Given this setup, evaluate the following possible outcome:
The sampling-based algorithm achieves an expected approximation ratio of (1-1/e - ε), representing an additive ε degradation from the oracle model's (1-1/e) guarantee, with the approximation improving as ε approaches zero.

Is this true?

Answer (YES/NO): NO